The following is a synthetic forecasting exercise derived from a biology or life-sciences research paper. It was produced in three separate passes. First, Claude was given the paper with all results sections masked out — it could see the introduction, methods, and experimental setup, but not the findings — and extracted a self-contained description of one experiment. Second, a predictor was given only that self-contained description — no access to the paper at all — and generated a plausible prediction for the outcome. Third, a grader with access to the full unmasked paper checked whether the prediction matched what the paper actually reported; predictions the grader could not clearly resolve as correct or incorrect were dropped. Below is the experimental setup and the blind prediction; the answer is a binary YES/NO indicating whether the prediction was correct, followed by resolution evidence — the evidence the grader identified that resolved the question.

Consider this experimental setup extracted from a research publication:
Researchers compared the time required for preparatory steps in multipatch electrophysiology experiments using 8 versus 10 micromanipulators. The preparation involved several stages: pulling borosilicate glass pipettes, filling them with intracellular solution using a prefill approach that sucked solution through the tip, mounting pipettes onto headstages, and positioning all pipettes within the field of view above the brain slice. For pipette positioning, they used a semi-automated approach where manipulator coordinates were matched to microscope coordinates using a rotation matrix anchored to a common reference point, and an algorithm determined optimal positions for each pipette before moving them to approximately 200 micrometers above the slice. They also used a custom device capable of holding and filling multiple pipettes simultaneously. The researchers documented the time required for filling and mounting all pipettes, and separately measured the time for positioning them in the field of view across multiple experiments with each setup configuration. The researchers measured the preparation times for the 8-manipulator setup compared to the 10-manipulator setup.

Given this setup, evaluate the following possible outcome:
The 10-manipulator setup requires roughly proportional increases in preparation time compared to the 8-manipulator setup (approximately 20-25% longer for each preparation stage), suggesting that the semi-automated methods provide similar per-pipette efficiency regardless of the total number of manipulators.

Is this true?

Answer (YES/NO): NO